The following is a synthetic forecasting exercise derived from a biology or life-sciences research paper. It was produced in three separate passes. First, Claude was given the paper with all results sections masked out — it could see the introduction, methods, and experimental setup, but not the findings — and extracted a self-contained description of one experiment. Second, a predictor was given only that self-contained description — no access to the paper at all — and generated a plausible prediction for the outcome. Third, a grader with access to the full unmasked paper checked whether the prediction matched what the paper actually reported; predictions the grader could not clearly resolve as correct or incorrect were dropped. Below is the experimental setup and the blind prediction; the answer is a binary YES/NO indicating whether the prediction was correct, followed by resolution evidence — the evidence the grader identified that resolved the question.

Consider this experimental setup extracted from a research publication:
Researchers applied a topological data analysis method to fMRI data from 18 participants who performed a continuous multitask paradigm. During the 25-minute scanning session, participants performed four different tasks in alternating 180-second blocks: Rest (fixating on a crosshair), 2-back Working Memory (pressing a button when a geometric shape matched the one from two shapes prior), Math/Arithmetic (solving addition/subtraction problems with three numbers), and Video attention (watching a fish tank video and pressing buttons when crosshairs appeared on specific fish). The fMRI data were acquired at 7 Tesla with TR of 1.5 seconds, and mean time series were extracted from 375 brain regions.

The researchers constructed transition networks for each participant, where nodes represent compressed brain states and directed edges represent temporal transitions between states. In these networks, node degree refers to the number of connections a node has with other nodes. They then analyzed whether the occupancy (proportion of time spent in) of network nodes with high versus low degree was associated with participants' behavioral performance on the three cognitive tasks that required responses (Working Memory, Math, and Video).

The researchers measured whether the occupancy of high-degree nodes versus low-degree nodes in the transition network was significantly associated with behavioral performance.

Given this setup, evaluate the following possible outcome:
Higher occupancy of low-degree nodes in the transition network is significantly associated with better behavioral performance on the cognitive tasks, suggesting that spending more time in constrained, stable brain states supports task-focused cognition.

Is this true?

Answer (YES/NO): NO